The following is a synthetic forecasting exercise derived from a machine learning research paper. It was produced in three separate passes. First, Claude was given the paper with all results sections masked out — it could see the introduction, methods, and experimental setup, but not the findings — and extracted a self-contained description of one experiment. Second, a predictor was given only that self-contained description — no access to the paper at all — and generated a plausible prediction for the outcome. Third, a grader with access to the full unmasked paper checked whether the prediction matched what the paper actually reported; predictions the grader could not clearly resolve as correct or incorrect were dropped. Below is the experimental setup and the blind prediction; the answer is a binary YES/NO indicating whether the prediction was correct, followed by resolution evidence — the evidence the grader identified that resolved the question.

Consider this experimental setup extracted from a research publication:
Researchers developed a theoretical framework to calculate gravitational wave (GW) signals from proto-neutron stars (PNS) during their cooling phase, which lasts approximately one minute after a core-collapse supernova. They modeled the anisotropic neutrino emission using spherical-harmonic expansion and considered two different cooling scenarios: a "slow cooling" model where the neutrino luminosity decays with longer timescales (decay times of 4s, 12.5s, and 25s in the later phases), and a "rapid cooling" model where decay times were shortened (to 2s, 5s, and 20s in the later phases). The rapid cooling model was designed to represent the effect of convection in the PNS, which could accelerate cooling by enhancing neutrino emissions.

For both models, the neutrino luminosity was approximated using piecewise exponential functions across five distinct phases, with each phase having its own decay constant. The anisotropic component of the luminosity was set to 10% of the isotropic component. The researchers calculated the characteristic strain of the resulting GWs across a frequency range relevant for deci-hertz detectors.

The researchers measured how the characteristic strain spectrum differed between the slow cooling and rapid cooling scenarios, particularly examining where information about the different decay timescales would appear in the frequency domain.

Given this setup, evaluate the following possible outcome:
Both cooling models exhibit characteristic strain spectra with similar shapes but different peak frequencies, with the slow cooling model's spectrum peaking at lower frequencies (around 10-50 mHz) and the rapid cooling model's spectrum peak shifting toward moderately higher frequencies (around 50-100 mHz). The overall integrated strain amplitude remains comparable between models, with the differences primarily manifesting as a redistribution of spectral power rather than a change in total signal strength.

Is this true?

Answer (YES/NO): NO